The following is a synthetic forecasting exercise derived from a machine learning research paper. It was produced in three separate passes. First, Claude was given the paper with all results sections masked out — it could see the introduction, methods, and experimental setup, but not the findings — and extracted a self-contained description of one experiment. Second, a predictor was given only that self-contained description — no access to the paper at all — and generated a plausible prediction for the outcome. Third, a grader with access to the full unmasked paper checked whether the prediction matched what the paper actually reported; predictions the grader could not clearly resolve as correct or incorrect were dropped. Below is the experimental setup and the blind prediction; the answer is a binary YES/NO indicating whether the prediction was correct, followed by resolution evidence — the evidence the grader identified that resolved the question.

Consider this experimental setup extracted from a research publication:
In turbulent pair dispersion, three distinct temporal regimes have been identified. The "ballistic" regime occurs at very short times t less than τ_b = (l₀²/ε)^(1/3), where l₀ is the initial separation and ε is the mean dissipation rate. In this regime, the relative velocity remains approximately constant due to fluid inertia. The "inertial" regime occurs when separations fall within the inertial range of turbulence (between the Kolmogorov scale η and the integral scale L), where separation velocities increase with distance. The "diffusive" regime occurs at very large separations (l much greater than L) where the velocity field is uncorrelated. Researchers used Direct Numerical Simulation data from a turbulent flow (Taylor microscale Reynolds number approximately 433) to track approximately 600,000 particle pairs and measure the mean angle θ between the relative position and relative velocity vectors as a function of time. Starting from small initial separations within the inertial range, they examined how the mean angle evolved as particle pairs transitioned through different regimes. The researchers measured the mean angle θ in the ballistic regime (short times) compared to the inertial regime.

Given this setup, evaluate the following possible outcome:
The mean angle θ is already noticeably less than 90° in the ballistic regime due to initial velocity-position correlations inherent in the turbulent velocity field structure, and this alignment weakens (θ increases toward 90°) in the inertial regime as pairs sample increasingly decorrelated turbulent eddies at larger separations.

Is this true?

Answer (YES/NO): NO